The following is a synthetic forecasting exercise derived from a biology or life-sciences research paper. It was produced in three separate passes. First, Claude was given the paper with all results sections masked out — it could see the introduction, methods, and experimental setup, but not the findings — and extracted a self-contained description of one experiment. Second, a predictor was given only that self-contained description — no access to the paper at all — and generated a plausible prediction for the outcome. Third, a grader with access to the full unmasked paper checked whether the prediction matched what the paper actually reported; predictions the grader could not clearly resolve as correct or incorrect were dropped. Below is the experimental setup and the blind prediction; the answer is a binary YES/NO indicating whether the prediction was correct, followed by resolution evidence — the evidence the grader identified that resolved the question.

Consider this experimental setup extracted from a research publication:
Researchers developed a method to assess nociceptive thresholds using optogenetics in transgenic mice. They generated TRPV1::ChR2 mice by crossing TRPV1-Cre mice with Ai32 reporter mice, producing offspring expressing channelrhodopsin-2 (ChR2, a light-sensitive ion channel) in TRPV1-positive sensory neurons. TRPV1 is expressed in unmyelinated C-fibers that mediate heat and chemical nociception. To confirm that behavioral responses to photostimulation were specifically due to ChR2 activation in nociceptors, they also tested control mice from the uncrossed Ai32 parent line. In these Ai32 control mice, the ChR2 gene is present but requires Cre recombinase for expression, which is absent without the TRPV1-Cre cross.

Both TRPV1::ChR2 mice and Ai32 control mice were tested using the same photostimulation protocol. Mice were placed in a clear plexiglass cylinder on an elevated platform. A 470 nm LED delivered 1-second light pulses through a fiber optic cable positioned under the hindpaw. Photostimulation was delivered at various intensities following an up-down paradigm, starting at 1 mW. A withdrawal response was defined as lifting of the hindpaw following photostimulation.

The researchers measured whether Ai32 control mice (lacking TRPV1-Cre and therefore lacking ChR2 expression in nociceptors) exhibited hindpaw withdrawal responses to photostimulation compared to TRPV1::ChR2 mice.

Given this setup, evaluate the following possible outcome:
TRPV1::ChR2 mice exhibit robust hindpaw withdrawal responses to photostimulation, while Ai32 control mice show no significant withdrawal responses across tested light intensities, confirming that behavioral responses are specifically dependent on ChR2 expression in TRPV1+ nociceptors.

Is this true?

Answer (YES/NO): YES